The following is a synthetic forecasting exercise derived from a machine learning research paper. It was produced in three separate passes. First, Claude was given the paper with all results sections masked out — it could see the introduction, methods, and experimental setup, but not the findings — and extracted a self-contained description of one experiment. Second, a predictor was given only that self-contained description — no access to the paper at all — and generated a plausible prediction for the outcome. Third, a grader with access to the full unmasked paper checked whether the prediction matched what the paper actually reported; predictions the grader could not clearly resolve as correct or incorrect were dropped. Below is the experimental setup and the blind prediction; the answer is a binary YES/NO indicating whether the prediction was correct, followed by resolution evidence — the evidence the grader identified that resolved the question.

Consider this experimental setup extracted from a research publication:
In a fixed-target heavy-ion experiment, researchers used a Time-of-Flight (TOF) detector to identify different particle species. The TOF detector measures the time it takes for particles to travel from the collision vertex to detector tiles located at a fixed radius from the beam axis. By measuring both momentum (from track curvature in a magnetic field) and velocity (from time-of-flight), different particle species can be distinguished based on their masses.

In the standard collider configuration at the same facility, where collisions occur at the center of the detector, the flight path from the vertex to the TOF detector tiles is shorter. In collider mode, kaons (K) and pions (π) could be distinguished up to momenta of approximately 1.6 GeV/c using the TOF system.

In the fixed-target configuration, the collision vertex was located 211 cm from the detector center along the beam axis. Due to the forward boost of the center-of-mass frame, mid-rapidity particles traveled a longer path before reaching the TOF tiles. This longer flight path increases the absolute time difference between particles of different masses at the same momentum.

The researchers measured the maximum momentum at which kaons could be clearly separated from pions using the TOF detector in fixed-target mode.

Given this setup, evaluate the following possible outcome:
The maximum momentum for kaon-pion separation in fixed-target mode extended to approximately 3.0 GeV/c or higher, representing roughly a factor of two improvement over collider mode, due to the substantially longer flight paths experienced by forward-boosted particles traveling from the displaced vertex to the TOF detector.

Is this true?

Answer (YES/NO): NO